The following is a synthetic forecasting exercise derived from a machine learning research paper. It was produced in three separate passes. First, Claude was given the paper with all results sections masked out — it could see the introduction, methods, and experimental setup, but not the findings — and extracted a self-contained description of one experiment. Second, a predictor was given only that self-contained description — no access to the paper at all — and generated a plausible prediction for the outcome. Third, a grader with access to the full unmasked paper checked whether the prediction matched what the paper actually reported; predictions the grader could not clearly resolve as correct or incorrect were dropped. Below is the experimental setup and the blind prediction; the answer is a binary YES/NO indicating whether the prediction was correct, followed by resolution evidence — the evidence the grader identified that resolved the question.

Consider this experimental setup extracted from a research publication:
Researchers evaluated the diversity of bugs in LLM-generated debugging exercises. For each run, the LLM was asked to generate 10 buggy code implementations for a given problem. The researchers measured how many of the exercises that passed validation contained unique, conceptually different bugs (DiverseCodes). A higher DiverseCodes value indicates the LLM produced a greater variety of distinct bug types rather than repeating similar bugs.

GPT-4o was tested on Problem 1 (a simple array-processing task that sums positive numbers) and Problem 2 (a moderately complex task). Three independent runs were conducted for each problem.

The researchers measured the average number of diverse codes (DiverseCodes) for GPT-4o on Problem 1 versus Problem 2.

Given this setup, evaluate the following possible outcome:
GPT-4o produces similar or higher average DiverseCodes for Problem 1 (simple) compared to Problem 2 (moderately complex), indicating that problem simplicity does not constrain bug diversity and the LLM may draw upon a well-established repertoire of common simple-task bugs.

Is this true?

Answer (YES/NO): YES